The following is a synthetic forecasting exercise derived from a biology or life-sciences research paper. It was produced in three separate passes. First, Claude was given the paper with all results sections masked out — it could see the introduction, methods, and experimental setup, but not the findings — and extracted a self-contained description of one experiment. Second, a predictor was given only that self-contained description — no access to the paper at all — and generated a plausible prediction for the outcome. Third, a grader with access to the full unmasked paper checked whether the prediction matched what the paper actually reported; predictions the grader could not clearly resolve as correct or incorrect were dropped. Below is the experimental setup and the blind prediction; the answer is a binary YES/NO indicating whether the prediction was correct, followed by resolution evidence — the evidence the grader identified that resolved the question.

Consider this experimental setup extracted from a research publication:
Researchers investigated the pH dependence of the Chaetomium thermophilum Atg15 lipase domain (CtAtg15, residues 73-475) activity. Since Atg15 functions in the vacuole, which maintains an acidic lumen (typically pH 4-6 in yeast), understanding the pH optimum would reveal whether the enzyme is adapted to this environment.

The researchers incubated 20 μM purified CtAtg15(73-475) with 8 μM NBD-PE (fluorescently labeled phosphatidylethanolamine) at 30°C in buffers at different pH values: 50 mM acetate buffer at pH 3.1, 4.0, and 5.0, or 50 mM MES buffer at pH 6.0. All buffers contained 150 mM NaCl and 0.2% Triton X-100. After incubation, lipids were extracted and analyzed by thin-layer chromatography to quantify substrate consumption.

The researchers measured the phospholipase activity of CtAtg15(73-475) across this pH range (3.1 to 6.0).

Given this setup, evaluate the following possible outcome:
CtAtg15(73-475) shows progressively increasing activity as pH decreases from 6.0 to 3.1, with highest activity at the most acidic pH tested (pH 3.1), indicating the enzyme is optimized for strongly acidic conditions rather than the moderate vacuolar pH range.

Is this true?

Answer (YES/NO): NO